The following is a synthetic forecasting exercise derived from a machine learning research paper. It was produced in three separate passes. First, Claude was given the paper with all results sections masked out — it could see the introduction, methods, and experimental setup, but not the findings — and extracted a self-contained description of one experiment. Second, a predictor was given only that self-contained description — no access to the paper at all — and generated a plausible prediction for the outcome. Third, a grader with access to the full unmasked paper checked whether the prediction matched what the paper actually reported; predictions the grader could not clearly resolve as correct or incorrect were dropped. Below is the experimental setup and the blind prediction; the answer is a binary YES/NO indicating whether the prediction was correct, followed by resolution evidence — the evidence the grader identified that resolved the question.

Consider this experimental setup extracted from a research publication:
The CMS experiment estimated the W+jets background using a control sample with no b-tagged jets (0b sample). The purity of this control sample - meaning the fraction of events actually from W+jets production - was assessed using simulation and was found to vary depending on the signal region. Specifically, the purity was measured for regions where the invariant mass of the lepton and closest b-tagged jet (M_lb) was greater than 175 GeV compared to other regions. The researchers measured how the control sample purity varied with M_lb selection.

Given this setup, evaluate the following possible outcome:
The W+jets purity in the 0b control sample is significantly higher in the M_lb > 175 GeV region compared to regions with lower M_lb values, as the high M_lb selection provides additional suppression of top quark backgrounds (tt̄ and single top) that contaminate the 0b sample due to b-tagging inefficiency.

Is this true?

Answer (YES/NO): YES